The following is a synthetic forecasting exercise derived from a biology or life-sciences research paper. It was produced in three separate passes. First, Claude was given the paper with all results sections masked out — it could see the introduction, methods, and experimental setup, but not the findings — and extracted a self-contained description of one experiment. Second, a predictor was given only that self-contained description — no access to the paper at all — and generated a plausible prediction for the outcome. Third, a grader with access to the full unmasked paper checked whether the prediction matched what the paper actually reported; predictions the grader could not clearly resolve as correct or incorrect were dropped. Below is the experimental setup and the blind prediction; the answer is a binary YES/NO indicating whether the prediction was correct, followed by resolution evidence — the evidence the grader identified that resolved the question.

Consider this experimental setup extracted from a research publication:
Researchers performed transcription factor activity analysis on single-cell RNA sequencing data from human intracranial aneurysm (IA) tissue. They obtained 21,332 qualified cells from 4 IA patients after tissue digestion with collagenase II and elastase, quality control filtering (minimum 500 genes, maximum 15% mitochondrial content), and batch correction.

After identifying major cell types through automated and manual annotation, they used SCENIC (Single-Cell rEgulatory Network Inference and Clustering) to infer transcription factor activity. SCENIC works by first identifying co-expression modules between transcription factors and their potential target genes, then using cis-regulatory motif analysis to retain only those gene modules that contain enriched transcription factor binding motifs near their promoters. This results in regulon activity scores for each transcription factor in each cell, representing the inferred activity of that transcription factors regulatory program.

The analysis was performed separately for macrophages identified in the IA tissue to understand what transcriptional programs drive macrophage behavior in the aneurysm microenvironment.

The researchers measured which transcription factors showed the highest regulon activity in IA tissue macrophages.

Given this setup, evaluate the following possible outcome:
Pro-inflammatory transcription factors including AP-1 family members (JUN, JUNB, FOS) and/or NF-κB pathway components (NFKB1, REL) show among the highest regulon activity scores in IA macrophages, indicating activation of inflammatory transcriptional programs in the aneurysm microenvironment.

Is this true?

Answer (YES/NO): YES